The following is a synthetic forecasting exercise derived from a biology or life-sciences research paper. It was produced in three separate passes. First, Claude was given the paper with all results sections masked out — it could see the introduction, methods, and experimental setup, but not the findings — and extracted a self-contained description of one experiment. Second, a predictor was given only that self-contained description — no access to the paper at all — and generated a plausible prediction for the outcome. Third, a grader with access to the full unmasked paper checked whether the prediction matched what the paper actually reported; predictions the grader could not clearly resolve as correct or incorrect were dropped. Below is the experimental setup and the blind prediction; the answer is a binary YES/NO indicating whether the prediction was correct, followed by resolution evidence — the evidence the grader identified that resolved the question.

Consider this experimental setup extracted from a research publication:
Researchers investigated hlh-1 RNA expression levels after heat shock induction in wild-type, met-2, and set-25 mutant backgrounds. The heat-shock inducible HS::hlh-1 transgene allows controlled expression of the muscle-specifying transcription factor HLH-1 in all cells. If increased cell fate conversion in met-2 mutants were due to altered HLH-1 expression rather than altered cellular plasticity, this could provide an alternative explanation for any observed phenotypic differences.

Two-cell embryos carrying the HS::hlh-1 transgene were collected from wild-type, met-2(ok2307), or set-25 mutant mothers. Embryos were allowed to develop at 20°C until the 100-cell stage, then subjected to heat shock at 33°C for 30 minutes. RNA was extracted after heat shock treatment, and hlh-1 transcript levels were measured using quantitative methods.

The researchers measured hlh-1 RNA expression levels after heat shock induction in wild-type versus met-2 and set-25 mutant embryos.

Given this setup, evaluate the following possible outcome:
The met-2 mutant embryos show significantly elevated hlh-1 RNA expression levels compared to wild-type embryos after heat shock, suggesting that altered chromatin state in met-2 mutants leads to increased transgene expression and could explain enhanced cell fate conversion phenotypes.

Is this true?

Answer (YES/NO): NO